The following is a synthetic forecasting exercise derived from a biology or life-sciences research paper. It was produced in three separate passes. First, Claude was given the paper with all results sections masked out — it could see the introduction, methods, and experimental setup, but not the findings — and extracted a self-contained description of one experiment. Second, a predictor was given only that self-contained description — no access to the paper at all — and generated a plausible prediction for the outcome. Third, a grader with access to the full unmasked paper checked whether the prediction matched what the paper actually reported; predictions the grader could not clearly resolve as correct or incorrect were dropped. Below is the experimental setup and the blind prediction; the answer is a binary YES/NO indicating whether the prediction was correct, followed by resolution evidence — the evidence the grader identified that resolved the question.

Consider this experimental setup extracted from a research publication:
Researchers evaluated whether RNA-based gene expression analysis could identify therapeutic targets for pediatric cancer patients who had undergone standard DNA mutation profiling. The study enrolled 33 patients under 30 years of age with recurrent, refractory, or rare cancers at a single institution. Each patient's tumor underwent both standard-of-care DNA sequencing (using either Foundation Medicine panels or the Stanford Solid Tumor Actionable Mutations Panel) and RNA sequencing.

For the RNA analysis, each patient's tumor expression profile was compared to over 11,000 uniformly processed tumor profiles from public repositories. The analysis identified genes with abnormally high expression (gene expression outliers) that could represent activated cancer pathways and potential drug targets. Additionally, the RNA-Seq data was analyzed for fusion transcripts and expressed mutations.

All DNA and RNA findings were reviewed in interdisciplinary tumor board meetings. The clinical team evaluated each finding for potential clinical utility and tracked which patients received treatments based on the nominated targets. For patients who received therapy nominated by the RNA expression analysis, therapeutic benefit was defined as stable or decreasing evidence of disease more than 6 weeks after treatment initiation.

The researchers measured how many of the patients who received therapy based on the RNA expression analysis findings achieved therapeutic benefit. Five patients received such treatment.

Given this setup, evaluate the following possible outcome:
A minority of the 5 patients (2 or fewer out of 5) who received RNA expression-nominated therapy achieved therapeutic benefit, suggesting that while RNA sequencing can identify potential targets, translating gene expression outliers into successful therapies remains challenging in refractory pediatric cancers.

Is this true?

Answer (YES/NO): NO